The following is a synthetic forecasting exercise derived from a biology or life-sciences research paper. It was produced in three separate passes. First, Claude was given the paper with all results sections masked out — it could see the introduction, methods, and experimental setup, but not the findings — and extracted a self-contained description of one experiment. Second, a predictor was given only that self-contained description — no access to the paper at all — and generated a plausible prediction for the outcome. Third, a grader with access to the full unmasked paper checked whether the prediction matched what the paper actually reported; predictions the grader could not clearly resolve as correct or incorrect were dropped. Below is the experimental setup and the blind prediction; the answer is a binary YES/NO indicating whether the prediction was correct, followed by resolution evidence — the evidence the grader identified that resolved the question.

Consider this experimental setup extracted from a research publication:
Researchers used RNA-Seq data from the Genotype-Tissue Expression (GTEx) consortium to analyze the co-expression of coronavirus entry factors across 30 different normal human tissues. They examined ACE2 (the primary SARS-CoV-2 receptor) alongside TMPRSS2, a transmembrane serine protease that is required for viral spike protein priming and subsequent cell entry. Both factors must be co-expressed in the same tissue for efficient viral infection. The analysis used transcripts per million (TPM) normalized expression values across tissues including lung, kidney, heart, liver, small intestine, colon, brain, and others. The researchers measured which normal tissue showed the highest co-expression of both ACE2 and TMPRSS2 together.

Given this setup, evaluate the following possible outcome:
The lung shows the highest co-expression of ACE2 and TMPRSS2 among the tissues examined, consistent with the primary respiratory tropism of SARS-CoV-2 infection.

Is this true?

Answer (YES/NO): NO